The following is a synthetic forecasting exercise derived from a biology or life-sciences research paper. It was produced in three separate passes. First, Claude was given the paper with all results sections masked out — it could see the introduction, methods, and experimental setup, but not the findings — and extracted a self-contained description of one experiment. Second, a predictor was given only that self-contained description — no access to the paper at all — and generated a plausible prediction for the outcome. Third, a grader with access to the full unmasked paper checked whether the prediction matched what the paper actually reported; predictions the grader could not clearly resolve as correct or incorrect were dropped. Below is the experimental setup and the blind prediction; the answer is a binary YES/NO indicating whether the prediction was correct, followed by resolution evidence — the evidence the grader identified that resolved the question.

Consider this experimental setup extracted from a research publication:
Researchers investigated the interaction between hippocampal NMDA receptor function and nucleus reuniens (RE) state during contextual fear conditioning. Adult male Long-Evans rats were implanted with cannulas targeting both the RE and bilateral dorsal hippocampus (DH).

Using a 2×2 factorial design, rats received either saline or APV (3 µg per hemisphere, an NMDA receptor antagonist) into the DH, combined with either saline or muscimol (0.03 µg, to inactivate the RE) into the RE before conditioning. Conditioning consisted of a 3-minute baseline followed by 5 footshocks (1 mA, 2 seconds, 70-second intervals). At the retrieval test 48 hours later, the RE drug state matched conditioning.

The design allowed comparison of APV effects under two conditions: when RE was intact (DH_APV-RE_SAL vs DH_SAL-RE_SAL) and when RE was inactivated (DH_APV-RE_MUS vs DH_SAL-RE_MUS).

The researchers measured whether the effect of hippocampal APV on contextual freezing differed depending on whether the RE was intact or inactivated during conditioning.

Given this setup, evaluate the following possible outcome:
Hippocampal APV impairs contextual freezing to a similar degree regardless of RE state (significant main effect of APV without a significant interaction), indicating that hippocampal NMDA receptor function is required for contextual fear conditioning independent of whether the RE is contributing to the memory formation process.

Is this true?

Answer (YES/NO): NO